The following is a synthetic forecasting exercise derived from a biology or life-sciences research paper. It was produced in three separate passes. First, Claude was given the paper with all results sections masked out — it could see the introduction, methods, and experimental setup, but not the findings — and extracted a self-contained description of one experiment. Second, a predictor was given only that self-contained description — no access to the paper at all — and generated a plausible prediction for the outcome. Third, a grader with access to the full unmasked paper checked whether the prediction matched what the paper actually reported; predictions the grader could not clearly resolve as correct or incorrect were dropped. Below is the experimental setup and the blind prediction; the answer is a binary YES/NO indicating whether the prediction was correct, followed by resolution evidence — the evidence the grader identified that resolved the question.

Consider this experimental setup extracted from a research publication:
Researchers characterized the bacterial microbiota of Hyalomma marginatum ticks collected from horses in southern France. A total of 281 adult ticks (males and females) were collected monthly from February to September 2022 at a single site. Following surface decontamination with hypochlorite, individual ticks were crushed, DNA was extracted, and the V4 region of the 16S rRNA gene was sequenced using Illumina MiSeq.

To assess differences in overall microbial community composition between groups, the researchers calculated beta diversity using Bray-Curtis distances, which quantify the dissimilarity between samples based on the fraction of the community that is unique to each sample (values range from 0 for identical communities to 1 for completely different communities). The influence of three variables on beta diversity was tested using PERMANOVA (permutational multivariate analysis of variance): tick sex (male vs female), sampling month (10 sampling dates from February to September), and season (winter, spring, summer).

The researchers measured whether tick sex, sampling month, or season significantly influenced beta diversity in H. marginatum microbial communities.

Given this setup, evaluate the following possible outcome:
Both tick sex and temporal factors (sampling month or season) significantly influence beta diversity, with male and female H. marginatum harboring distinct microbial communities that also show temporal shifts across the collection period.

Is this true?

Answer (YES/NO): YES